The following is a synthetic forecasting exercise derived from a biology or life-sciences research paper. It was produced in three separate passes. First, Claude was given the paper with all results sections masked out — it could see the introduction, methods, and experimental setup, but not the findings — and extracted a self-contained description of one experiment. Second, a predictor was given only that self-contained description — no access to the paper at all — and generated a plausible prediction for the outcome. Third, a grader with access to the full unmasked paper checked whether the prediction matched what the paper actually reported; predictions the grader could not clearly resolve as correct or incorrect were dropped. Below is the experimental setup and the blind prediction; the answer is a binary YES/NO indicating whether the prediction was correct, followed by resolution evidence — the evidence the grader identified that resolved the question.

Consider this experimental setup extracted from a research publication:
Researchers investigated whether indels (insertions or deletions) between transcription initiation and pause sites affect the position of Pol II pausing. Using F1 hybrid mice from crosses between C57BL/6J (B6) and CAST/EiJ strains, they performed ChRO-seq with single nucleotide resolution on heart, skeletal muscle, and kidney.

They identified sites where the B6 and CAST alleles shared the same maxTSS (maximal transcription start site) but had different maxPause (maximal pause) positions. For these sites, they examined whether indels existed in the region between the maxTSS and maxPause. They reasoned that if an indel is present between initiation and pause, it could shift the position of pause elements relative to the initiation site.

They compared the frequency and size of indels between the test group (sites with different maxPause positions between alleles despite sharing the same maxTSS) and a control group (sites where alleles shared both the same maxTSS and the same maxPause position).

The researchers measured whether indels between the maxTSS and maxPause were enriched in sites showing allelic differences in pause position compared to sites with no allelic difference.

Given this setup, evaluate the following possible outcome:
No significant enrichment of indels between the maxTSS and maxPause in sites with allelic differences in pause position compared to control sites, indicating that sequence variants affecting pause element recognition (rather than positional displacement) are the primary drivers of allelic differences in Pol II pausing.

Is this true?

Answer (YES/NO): NO